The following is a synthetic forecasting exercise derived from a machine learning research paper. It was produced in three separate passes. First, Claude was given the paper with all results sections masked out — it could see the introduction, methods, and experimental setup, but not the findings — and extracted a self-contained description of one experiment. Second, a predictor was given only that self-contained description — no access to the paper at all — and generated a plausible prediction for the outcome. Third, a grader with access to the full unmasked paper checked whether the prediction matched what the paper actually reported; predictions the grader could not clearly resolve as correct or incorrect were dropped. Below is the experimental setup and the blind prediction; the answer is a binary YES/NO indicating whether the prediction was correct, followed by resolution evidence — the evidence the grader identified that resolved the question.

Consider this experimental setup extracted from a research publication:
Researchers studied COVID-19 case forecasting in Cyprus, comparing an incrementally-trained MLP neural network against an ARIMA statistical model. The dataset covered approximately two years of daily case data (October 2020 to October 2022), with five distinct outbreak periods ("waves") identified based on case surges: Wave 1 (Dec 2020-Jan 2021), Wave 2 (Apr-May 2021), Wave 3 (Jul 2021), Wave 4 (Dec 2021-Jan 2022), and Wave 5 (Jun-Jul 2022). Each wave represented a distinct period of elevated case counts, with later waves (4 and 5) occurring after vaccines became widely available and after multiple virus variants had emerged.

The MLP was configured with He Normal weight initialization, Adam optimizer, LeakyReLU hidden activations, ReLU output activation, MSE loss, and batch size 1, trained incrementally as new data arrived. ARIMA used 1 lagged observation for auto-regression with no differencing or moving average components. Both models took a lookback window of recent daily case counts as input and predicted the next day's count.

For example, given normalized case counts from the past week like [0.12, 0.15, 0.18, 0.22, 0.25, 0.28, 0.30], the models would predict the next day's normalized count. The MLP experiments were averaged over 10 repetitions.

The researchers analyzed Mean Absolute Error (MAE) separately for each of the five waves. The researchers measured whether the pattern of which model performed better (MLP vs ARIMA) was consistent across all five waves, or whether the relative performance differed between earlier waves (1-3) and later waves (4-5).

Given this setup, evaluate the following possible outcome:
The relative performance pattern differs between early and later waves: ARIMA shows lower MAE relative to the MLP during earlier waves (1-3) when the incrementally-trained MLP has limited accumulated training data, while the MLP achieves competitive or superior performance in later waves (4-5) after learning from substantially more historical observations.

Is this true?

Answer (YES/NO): YES